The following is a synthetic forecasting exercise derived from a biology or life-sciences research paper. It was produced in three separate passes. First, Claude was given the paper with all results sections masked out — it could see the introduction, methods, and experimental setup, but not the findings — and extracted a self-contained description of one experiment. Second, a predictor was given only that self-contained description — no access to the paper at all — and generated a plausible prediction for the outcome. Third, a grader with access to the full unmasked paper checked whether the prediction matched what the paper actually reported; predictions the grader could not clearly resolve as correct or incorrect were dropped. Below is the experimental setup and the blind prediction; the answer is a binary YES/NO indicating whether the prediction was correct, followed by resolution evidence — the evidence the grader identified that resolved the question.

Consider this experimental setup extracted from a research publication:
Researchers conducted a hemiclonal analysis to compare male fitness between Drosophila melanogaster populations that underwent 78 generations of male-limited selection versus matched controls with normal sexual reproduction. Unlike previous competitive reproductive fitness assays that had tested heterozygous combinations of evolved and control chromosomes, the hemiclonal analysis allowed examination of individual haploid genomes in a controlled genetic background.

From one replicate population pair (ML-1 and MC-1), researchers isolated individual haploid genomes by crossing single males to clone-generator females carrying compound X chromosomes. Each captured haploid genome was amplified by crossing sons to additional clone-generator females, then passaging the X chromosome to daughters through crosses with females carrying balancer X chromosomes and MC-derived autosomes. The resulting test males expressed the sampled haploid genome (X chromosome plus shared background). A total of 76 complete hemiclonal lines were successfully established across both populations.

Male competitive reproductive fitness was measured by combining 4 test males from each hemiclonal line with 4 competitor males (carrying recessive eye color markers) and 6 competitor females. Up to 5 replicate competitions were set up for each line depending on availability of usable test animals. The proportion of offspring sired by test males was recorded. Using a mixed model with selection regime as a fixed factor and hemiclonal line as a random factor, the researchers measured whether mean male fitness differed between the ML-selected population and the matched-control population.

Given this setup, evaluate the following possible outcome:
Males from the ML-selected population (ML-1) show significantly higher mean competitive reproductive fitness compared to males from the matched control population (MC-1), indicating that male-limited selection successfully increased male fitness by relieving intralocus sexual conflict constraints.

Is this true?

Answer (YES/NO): YES